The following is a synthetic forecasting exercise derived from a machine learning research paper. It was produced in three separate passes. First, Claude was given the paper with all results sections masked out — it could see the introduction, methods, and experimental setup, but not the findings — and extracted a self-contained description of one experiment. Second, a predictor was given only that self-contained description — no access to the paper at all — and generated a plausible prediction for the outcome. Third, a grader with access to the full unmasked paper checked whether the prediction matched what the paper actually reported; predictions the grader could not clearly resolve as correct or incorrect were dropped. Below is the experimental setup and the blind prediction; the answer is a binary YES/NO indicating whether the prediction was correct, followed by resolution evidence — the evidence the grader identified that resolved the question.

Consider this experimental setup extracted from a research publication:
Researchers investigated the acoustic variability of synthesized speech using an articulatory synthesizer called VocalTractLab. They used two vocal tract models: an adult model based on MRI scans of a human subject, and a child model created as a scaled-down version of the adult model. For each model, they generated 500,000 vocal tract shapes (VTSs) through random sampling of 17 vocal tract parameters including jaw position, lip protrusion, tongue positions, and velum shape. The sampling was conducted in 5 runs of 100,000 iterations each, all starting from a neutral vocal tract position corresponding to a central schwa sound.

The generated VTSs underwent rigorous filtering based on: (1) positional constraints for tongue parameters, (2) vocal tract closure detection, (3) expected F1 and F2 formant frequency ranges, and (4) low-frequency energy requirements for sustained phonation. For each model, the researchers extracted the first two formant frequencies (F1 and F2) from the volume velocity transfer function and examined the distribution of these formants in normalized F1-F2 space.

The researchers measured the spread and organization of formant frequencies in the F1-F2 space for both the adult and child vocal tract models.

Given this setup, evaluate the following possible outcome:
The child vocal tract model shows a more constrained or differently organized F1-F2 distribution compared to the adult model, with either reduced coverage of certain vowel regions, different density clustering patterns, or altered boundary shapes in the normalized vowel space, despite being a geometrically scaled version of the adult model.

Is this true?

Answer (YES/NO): NO